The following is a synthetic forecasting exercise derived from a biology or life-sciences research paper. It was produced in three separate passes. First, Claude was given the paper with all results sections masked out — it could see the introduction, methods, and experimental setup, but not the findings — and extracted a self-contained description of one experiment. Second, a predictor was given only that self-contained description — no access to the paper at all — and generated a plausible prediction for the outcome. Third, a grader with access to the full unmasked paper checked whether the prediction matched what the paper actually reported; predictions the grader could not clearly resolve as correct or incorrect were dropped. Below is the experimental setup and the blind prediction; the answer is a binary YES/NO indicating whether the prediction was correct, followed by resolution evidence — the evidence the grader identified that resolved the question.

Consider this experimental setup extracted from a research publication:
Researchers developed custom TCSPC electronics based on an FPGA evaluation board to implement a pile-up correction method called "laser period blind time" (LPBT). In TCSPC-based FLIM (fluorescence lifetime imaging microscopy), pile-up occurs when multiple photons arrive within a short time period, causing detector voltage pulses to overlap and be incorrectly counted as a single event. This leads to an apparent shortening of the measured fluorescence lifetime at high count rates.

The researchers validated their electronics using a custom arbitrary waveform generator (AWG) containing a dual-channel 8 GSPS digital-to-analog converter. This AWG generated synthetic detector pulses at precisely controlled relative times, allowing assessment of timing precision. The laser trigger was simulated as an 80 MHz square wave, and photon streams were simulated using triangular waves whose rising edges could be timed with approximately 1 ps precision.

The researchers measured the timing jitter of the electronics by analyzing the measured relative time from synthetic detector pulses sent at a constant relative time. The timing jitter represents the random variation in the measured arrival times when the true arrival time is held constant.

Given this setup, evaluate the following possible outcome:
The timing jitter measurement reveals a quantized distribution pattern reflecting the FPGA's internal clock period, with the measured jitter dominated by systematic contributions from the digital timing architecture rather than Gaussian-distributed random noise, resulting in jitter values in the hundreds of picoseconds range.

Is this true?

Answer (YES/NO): NO